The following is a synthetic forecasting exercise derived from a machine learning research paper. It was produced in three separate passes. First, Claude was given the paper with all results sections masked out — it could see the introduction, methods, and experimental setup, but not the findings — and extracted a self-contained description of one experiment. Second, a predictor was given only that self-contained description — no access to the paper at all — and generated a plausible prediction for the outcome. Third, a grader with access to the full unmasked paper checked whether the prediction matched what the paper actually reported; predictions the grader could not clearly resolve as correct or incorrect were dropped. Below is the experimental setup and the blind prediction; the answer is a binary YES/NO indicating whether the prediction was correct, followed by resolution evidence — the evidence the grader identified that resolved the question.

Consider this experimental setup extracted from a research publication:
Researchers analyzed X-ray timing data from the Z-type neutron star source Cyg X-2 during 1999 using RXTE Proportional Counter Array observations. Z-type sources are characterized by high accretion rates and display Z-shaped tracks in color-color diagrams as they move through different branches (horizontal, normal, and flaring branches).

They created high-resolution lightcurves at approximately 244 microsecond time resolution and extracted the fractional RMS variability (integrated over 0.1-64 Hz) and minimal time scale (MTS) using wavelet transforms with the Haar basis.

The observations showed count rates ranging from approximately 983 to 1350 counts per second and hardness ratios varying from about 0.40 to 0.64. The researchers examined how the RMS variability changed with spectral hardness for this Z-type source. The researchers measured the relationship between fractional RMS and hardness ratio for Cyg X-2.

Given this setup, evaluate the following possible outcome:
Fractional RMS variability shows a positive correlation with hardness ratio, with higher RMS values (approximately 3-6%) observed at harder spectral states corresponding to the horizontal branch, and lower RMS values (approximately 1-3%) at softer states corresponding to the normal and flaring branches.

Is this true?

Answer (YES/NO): NO